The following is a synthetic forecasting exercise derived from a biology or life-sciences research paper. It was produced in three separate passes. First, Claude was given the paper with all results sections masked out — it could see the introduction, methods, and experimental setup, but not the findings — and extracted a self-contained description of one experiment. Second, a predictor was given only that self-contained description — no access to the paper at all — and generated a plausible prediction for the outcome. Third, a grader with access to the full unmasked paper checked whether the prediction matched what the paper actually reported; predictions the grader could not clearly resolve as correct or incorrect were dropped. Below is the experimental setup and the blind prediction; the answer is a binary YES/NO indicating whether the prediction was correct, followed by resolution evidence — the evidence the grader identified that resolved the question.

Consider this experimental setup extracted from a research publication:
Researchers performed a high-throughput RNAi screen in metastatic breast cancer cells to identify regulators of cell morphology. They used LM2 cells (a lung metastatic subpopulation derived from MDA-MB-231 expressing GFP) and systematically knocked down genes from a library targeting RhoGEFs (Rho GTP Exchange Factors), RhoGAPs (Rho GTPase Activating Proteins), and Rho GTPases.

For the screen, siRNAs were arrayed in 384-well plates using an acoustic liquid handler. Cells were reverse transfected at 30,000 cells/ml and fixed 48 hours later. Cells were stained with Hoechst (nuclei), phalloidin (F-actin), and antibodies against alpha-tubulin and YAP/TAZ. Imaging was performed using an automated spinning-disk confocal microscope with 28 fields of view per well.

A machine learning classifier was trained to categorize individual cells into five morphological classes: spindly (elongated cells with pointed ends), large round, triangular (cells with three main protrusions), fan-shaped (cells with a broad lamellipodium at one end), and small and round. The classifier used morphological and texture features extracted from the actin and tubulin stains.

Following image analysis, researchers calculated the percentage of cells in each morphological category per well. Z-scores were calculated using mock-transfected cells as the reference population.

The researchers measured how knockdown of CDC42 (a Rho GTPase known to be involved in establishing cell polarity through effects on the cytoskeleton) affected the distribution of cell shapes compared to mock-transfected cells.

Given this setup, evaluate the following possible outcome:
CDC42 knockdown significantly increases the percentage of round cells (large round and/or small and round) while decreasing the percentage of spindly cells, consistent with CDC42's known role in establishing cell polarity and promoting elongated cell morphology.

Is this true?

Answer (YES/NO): NO